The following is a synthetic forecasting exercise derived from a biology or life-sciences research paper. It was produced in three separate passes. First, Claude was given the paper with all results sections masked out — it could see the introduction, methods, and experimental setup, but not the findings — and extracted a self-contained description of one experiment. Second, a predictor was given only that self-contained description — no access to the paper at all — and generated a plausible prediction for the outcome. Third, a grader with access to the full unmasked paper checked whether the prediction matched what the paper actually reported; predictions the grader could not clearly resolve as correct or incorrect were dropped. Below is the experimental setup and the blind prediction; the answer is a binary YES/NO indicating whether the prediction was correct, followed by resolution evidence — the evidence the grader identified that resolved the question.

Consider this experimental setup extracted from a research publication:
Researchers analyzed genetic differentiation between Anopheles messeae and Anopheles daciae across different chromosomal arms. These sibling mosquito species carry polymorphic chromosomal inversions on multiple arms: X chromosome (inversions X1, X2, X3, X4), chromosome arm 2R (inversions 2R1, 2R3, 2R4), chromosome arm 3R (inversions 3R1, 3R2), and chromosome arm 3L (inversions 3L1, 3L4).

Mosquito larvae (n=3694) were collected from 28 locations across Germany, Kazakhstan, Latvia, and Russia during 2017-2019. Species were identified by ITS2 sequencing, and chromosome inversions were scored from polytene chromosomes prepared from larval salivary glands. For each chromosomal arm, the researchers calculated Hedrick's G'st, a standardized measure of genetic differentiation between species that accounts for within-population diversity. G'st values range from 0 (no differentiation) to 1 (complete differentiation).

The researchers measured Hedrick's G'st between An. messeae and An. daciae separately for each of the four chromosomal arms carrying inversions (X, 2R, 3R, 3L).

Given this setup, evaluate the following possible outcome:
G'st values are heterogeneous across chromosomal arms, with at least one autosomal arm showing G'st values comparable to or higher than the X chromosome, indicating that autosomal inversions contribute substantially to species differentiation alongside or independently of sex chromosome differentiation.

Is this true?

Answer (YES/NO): YES